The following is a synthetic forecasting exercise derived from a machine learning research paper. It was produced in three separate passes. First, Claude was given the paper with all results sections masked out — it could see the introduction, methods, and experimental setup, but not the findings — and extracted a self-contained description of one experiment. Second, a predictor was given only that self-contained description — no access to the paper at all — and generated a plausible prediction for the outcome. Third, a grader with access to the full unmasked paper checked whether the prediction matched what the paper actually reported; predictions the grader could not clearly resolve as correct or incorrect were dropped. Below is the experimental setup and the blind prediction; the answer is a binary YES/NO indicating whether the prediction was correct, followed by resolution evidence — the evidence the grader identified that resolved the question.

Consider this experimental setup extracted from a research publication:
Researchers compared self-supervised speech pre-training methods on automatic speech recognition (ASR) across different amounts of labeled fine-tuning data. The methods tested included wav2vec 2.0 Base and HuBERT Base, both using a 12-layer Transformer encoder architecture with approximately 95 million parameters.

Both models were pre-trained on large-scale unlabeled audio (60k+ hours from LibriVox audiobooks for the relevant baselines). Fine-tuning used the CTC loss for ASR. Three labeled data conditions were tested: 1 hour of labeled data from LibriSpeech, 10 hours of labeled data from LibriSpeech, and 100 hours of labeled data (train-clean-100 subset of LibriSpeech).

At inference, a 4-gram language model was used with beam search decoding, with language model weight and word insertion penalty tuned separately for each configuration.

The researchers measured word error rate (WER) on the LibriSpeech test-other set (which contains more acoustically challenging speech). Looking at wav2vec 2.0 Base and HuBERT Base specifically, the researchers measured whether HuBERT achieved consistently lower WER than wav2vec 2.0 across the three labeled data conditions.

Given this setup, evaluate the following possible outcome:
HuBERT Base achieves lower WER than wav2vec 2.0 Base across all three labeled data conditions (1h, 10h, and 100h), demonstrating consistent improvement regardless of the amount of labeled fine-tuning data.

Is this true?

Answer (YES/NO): NO